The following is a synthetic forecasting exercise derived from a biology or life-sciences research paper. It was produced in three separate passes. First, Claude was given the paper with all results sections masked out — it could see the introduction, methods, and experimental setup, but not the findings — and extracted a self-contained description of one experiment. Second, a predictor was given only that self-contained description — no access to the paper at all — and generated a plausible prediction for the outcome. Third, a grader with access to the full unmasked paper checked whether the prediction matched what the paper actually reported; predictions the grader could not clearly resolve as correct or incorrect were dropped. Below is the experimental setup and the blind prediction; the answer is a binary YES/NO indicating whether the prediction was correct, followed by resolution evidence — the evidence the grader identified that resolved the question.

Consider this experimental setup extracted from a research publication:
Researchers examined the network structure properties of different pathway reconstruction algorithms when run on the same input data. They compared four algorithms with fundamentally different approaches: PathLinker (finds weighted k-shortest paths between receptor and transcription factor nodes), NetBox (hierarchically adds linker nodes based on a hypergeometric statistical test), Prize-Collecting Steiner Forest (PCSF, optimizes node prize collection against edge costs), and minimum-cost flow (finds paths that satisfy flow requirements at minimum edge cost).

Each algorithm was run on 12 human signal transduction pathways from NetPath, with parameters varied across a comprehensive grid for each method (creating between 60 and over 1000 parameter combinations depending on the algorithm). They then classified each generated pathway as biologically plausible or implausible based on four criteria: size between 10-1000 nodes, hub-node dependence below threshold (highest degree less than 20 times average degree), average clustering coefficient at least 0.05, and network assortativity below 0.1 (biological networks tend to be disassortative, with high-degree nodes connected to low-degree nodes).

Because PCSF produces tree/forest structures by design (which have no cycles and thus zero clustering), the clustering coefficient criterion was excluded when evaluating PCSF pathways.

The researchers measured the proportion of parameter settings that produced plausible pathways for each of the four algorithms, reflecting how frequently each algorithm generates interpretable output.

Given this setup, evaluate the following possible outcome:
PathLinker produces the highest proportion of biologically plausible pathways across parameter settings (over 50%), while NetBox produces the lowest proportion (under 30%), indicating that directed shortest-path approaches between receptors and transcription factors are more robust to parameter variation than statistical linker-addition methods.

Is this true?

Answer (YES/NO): NO